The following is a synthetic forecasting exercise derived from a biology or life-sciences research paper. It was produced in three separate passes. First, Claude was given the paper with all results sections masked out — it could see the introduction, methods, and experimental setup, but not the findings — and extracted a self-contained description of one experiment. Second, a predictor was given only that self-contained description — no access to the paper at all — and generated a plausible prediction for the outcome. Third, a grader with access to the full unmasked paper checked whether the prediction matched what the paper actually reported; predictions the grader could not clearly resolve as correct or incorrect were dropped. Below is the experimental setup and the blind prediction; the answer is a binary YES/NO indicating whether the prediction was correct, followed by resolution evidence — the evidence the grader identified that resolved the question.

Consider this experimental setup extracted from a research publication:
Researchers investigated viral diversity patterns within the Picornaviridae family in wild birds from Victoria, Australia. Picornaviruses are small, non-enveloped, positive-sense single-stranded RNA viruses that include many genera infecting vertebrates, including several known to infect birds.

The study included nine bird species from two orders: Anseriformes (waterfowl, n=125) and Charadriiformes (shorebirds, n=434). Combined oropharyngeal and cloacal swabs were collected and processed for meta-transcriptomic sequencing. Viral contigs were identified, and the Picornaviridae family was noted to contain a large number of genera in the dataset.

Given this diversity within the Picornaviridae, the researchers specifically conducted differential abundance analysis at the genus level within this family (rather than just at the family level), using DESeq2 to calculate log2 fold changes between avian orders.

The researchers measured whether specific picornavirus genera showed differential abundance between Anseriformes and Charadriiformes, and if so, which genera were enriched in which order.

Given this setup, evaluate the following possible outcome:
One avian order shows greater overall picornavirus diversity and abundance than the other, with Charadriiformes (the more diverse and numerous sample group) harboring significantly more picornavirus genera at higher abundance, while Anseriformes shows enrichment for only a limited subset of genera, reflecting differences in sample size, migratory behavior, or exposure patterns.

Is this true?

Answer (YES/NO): NO